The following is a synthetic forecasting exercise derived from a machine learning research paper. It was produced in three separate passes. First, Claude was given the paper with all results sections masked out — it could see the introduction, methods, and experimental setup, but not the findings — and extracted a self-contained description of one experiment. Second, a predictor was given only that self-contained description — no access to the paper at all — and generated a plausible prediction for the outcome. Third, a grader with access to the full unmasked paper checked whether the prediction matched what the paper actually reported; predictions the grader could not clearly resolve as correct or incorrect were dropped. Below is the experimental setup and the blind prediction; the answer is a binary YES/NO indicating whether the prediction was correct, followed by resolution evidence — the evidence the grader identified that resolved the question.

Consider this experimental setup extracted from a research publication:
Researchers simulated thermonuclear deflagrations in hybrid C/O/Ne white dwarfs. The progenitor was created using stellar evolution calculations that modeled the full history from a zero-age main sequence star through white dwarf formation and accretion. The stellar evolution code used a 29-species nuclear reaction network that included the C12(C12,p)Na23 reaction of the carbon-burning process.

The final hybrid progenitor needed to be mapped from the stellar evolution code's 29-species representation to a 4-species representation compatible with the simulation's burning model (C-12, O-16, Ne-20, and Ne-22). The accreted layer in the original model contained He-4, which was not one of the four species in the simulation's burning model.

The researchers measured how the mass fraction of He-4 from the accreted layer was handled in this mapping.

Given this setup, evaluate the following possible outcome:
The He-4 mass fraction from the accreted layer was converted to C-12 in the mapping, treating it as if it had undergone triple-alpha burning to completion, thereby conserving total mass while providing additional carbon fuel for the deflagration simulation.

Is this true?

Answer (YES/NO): NO